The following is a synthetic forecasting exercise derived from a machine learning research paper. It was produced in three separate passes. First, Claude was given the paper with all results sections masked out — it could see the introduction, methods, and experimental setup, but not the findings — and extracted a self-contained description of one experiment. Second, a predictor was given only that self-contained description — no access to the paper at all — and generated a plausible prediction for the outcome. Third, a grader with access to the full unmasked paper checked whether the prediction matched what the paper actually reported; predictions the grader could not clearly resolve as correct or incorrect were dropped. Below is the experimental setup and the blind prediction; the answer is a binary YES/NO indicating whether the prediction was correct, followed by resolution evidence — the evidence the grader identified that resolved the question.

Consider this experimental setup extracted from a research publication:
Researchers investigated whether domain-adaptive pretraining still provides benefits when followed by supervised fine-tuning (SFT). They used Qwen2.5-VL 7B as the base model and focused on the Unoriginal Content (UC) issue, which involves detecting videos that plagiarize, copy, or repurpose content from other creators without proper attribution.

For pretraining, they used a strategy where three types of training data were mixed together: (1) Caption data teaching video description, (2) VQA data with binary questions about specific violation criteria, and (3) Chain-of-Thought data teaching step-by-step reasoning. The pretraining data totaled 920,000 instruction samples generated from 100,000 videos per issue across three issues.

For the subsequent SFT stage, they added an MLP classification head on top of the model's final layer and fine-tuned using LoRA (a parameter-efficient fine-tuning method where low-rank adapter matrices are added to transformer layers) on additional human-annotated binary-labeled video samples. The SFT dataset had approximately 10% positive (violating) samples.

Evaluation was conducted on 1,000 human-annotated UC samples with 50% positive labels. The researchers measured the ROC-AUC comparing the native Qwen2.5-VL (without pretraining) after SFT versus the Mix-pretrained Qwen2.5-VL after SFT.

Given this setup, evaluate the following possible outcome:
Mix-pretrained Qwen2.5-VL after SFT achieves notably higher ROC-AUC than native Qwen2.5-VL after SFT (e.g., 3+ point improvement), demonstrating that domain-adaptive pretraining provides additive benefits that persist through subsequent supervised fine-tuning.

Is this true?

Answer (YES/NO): YES